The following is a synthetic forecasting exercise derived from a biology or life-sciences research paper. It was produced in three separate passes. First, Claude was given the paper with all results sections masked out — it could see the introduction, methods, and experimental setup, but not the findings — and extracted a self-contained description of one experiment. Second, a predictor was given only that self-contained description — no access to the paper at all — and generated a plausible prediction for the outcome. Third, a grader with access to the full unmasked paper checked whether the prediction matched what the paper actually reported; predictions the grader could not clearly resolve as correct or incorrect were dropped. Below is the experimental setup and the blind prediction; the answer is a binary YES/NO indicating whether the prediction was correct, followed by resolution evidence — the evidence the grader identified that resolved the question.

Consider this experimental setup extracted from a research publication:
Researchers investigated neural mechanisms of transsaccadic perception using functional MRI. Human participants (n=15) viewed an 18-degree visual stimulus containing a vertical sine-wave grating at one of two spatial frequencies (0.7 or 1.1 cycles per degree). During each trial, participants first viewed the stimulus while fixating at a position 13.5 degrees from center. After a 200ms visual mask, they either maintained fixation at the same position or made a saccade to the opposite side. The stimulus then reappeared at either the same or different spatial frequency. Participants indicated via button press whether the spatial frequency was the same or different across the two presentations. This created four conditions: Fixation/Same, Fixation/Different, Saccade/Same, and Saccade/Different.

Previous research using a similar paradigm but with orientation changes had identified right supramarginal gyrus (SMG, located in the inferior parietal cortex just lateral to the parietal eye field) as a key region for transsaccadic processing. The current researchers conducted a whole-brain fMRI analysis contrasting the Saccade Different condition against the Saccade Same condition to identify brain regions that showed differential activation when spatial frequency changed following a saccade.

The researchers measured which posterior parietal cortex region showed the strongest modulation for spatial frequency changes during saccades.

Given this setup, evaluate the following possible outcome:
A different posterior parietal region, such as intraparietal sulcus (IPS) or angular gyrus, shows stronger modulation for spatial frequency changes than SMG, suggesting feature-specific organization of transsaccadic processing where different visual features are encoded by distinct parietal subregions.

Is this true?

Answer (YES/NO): NO